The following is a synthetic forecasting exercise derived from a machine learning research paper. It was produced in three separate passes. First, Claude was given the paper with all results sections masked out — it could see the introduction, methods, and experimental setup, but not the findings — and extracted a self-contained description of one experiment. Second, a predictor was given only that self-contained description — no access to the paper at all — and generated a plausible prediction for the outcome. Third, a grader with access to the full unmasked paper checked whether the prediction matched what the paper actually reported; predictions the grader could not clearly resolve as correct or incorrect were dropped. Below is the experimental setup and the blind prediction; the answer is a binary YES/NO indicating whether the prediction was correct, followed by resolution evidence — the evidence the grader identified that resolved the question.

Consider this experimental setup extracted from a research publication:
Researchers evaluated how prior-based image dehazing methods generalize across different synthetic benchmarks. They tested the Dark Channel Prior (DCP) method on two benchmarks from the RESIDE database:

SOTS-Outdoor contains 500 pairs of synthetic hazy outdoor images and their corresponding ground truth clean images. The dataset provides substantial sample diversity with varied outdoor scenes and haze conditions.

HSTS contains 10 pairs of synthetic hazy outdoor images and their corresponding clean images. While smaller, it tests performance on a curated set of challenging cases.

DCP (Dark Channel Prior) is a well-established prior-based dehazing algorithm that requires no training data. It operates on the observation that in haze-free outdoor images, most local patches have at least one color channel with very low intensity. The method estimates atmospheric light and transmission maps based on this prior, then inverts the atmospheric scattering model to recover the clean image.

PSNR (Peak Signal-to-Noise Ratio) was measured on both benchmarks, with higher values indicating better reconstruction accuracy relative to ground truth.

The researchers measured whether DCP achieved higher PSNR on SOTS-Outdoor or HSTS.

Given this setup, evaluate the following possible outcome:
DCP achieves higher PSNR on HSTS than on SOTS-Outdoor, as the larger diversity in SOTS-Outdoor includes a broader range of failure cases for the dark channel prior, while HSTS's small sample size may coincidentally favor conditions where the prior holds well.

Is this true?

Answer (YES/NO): NO